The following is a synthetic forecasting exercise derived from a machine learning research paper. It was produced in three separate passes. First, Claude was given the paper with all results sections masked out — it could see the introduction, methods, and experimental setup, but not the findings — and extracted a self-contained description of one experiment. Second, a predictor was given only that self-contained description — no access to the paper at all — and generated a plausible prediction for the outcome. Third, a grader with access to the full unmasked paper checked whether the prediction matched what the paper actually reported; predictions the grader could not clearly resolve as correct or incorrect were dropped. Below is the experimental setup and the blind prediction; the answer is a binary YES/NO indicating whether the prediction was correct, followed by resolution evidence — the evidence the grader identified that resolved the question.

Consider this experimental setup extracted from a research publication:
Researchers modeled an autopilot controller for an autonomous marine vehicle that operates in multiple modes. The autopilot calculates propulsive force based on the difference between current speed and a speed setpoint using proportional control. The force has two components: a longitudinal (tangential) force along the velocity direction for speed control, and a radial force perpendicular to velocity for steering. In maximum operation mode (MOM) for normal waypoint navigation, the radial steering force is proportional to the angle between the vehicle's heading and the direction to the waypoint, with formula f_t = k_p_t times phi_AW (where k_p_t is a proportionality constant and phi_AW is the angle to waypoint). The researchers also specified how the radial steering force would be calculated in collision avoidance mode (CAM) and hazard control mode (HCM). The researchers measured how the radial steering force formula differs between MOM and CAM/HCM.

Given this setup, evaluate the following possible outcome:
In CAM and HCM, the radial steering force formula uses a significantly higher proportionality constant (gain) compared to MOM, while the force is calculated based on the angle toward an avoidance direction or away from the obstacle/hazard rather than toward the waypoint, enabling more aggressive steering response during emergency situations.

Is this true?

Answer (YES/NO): NO